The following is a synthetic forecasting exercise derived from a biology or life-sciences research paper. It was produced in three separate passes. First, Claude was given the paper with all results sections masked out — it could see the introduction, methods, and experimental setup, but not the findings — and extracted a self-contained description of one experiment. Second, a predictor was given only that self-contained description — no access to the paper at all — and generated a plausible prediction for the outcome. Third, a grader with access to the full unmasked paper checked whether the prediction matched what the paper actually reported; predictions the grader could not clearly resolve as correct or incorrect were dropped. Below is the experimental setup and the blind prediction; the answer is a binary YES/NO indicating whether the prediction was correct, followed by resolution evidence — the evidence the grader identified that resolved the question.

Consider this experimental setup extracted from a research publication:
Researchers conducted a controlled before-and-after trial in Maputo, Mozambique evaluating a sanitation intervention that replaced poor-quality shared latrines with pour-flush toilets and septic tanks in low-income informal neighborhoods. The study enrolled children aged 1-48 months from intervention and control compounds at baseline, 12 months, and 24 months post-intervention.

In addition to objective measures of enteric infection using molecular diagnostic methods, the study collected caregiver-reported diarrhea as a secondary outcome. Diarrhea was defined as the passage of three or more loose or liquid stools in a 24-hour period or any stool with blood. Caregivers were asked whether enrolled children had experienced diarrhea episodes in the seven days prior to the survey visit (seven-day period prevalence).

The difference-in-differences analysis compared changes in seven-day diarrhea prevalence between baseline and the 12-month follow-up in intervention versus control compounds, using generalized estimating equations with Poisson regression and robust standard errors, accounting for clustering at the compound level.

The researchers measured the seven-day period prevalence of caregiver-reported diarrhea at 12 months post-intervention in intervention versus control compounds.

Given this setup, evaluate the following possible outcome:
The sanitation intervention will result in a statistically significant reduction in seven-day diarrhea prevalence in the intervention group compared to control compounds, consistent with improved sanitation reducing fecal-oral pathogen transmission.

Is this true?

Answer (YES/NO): NO